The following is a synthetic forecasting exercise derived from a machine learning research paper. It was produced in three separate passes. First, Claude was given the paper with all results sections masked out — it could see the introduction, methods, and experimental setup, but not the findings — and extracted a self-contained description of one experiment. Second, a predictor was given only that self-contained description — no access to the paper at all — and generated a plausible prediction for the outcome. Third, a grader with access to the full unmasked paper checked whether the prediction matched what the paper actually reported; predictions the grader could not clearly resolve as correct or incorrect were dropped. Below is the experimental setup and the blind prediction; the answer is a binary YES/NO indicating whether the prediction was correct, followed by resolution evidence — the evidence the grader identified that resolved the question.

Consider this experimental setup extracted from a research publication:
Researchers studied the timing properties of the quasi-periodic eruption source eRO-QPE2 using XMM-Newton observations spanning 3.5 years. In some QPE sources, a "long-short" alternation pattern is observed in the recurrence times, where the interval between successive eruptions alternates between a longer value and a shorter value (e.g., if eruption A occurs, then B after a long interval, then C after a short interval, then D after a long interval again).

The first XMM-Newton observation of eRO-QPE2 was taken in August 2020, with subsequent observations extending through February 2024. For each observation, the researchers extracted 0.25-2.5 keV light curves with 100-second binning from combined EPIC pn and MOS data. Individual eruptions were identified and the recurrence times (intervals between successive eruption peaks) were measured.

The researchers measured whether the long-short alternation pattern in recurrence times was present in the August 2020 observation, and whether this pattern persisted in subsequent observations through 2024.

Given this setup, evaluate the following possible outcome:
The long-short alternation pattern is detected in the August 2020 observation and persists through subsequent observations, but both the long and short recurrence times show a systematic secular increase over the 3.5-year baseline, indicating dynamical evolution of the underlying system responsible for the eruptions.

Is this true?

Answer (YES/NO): NO